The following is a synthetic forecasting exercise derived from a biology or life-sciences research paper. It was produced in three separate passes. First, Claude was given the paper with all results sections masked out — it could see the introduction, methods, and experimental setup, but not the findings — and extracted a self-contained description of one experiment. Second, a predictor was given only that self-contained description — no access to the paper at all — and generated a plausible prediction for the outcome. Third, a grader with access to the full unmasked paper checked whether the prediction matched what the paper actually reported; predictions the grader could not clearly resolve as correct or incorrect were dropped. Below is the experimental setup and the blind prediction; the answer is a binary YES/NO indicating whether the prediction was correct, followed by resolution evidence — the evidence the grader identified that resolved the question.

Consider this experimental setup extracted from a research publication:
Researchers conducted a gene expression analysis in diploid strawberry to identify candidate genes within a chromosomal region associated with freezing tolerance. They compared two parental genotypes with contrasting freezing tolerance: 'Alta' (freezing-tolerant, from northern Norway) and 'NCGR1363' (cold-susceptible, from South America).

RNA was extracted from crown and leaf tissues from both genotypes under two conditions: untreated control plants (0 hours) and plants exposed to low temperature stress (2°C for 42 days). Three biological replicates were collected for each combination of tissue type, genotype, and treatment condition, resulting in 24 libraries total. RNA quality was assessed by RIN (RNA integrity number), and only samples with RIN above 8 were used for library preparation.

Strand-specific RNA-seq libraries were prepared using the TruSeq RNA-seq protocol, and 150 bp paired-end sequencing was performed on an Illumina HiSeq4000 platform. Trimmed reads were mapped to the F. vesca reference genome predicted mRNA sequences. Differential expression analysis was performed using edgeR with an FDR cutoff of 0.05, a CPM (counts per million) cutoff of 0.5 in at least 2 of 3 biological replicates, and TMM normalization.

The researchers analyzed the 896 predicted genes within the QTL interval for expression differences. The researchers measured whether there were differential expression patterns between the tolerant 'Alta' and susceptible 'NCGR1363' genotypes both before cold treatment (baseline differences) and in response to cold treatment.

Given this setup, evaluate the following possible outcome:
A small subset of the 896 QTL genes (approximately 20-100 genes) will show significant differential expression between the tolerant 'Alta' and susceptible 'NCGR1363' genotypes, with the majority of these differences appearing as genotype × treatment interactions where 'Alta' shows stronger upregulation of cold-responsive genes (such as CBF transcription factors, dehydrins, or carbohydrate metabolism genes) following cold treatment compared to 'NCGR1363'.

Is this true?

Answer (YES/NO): NO